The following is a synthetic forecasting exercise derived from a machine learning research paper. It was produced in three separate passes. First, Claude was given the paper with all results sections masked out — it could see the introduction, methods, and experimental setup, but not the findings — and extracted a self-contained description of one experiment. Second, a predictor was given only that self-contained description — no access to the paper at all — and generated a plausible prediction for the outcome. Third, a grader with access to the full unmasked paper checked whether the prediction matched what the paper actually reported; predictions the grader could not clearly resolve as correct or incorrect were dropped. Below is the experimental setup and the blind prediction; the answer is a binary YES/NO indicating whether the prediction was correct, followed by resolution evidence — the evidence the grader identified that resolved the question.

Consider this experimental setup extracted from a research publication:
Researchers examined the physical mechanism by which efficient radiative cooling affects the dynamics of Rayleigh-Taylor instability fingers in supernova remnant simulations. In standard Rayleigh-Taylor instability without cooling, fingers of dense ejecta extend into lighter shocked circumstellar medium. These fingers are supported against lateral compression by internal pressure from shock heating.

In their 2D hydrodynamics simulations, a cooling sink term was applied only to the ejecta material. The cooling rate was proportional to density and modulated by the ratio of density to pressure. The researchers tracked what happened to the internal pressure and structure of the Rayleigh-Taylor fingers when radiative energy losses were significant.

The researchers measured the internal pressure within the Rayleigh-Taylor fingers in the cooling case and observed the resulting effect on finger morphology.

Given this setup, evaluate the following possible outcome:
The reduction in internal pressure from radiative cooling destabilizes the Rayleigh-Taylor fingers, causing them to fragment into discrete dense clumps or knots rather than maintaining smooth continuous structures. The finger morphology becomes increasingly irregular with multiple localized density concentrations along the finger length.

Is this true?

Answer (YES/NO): NO